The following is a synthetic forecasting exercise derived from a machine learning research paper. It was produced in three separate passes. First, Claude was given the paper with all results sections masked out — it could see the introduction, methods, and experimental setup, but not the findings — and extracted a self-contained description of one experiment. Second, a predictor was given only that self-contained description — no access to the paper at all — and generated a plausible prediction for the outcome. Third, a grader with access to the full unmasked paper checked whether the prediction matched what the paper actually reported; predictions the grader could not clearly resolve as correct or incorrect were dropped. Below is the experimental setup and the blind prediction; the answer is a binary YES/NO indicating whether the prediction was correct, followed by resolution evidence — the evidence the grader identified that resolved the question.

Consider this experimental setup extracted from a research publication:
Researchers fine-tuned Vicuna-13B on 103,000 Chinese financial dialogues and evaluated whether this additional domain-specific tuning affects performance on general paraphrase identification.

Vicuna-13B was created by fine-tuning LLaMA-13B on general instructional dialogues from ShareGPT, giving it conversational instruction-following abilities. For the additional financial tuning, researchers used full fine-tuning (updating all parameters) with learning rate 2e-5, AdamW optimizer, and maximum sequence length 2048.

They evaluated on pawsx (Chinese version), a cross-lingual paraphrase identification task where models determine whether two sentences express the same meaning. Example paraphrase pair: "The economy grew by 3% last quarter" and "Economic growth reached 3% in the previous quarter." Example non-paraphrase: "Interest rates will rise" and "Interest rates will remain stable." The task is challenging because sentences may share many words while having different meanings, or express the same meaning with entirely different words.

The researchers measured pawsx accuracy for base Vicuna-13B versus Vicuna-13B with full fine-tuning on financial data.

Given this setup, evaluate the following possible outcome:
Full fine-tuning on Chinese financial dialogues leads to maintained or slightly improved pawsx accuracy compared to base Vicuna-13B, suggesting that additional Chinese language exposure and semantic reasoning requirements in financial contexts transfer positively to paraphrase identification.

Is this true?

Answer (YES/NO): YES